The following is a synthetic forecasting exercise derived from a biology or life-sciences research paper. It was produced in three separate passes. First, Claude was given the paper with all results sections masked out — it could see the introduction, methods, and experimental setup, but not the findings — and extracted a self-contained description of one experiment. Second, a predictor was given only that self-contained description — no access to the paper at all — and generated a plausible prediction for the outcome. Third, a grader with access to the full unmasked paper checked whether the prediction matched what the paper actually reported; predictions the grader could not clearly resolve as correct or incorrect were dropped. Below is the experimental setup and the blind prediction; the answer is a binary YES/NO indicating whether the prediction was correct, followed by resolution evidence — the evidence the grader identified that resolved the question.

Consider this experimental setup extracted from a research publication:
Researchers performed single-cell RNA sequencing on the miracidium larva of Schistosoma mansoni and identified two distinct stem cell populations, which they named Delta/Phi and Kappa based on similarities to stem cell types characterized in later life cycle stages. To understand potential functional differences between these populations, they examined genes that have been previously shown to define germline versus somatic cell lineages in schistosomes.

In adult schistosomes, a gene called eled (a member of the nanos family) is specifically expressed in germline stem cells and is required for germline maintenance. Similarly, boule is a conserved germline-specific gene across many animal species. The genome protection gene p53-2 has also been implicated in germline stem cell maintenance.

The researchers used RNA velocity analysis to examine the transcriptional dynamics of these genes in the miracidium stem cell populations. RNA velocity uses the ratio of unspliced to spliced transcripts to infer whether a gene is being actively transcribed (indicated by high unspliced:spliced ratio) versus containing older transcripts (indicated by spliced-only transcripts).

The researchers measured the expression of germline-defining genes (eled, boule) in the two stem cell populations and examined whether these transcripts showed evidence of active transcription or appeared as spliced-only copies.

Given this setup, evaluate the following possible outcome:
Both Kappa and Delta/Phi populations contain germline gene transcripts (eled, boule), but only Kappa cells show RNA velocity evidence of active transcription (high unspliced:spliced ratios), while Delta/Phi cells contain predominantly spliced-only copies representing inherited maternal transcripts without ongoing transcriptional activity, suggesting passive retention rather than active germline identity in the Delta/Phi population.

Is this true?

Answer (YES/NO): NO